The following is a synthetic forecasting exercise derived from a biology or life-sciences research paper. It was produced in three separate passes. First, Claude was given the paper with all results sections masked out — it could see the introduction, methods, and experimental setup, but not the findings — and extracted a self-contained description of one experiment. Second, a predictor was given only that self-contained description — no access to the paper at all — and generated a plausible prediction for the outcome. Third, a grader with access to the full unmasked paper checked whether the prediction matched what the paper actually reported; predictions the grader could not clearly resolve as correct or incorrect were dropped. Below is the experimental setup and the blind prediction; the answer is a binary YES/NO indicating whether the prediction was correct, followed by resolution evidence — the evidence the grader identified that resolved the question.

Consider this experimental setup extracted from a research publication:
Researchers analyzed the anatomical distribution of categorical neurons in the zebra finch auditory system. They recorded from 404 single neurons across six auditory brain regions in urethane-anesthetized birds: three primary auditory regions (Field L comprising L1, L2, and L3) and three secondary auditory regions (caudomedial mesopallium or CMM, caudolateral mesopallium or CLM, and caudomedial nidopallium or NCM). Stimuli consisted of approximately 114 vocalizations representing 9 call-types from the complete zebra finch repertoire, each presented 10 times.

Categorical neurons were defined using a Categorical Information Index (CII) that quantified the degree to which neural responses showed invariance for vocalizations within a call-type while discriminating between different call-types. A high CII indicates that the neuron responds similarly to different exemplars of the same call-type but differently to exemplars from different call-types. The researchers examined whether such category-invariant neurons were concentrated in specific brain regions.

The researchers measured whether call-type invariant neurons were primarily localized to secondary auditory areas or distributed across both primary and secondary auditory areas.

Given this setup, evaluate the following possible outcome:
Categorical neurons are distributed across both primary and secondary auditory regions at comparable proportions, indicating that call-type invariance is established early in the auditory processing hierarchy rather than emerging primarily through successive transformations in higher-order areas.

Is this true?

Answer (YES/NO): YES